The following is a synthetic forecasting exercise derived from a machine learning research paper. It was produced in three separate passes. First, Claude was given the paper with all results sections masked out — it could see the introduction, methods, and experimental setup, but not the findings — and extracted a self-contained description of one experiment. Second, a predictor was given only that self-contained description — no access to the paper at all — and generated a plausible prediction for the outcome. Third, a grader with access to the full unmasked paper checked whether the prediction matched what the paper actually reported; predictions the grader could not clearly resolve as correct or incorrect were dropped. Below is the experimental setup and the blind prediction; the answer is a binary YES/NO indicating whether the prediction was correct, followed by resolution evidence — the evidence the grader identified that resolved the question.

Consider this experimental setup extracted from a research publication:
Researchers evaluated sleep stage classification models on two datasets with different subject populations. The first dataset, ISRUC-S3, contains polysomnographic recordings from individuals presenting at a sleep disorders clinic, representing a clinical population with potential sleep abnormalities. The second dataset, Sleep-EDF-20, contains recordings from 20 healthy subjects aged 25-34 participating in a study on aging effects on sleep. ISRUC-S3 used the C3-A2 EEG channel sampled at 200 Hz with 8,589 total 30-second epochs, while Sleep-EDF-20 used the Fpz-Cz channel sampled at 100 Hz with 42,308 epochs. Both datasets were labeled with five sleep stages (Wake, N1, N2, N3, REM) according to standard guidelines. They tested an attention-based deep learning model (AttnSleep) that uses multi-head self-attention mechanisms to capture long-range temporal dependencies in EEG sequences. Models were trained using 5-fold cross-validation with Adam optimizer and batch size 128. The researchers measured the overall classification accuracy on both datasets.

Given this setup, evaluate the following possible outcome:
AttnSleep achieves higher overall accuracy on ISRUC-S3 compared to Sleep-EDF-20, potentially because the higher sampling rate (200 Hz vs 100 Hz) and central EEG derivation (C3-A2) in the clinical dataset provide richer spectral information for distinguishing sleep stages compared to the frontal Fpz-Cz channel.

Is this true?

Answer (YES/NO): NO